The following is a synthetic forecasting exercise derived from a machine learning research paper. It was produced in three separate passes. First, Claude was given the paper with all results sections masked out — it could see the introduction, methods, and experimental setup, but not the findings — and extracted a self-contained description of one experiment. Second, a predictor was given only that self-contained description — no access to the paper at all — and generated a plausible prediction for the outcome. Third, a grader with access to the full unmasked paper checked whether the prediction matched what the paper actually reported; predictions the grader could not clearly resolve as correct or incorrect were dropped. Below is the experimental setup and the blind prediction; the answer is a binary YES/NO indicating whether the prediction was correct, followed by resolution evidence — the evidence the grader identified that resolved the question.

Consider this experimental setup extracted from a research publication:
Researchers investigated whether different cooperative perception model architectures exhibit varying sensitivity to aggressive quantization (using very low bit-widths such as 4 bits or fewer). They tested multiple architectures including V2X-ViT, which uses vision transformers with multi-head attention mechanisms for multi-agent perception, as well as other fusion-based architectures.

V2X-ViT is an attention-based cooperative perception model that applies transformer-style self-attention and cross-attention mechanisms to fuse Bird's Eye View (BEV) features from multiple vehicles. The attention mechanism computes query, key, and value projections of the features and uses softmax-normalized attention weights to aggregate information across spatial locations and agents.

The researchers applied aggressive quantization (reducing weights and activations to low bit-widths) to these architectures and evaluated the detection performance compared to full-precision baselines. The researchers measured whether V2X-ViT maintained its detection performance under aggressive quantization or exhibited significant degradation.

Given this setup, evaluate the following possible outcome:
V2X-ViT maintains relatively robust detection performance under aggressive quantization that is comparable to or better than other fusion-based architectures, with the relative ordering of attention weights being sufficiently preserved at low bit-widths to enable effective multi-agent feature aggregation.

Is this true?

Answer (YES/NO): NO